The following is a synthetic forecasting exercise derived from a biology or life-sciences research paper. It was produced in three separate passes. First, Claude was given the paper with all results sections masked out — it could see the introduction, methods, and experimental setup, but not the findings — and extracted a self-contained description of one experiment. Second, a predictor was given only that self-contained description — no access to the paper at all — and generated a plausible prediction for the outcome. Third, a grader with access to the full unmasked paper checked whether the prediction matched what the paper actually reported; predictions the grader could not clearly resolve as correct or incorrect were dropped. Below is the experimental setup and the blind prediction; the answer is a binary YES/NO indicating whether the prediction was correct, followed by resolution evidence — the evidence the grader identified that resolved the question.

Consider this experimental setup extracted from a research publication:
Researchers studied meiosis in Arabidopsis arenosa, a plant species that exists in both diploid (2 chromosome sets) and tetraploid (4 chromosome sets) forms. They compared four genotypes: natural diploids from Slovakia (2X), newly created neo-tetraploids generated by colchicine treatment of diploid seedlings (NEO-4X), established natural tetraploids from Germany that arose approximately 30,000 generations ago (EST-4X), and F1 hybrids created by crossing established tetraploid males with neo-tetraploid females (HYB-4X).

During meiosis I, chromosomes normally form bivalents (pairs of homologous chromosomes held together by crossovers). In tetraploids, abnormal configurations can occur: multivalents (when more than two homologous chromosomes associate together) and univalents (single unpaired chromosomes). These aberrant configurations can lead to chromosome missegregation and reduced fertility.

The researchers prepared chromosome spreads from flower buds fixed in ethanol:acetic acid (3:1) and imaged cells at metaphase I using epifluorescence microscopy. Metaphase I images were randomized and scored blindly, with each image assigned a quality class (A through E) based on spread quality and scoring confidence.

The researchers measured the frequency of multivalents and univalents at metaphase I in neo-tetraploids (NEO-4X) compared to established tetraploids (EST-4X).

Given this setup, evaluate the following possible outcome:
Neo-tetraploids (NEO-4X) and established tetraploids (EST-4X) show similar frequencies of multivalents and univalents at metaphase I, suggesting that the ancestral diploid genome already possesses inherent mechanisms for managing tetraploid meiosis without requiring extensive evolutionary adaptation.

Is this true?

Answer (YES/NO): NO